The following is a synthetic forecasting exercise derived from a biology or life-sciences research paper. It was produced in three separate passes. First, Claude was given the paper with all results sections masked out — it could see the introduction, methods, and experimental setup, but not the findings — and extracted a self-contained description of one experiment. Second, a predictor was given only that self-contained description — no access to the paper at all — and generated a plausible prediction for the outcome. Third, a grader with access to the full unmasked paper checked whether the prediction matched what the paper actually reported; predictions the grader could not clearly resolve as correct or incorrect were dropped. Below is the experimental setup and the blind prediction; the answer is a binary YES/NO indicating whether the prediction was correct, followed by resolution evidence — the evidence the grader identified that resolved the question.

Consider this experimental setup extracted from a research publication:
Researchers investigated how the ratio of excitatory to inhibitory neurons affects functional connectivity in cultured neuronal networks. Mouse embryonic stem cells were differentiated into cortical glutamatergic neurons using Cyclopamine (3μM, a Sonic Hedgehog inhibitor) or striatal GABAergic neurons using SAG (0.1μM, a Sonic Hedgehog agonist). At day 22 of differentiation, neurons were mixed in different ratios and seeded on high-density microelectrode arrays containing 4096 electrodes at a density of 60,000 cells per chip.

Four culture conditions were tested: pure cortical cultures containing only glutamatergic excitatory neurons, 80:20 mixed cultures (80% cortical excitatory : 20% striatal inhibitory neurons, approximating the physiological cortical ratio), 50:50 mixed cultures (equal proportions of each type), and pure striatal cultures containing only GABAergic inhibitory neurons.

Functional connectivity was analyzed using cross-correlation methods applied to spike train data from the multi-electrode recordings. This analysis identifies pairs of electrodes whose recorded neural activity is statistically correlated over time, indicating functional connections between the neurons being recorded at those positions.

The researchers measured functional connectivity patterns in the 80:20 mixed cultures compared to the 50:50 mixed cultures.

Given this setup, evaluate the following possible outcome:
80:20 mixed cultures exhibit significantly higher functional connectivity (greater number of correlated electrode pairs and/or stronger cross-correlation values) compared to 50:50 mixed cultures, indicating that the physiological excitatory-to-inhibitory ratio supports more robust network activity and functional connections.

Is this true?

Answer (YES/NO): NO